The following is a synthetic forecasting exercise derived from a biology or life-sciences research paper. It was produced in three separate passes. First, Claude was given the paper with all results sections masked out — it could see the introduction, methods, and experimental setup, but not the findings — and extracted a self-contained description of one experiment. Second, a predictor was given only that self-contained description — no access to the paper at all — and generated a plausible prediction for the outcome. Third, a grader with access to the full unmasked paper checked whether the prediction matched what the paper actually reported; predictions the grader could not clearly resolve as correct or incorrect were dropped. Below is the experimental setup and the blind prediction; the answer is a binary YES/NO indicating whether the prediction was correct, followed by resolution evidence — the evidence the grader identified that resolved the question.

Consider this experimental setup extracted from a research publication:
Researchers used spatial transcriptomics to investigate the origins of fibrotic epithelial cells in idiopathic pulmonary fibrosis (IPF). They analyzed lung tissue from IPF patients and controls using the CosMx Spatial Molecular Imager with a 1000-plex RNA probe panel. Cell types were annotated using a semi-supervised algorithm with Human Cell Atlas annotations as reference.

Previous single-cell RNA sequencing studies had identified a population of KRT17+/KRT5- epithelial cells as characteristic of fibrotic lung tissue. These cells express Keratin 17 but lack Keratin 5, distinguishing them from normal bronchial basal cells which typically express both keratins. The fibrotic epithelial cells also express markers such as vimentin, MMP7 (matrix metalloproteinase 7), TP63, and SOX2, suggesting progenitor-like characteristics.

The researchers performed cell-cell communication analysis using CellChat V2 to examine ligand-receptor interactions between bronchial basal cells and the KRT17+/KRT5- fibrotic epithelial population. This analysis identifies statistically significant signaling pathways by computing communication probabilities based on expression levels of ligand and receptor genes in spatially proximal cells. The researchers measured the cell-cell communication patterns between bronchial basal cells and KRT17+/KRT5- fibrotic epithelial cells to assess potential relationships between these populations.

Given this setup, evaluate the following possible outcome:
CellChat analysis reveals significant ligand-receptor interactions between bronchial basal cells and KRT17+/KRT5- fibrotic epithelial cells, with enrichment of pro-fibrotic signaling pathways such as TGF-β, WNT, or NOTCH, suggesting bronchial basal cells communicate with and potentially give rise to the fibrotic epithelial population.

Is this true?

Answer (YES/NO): NO